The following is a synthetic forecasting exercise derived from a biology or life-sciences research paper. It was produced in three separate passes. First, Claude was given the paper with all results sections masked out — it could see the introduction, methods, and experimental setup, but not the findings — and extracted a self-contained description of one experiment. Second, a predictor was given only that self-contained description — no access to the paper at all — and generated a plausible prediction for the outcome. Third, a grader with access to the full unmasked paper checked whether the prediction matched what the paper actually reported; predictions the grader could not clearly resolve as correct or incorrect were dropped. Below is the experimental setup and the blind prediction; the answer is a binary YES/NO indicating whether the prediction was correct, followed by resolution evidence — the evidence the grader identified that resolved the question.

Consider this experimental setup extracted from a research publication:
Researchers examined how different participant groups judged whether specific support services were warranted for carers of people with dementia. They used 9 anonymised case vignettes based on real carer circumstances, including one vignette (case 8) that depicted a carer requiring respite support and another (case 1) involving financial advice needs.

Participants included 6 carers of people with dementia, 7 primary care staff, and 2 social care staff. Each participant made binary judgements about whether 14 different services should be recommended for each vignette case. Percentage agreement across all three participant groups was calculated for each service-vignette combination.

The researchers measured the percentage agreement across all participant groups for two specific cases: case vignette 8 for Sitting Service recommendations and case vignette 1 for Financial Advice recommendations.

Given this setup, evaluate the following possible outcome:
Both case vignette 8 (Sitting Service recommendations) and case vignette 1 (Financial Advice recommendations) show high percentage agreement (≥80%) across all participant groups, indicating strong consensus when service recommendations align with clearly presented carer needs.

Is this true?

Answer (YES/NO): YES